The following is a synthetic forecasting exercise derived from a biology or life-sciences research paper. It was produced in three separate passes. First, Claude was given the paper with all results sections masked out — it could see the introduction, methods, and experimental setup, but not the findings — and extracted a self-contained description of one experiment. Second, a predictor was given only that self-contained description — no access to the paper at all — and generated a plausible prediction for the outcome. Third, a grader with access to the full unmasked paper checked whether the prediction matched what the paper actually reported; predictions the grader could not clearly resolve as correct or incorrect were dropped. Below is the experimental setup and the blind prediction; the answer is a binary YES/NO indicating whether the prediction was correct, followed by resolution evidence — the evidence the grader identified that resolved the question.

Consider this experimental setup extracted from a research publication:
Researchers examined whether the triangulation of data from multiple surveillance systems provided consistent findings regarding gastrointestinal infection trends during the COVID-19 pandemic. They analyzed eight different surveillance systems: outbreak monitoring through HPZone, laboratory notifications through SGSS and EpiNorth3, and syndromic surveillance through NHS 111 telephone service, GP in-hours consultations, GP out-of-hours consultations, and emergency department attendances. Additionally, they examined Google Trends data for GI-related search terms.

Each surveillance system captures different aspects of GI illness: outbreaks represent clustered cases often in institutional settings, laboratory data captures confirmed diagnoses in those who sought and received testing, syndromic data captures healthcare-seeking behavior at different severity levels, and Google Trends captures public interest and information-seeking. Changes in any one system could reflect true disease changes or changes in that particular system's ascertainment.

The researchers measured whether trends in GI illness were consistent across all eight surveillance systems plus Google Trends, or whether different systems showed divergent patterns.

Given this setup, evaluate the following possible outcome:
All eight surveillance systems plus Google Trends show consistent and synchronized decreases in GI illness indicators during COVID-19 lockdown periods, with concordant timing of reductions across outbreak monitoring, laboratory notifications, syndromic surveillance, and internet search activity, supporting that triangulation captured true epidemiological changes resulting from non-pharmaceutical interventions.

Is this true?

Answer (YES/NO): YES